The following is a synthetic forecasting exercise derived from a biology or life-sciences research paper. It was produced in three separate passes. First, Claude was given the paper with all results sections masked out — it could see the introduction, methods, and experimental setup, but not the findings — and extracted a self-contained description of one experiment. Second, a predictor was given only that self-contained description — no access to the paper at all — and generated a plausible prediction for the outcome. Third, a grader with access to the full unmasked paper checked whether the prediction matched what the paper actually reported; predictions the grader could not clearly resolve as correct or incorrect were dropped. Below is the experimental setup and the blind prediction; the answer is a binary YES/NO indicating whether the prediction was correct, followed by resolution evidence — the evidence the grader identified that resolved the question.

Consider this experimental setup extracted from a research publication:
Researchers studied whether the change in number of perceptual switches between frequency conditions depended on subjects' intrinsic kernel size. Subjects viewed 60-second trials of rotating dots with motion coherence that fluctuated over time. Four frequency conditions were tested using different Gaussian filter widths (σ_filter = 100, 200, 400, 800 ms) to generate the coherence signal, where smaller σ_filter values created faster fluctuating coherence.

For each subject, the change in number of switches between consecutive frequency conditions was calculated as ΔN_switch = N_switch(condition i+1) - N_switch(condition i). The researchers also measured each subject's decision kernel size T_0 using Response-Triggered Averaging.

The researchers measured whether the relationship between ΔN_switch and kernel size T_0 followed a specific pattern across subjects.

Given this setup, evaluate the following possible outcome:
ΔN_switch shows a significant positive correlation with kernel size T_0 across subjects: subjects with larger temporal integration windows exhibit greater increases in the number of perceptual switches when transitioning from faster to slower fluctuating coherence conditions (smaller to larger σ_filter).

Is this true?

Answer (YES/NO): NO